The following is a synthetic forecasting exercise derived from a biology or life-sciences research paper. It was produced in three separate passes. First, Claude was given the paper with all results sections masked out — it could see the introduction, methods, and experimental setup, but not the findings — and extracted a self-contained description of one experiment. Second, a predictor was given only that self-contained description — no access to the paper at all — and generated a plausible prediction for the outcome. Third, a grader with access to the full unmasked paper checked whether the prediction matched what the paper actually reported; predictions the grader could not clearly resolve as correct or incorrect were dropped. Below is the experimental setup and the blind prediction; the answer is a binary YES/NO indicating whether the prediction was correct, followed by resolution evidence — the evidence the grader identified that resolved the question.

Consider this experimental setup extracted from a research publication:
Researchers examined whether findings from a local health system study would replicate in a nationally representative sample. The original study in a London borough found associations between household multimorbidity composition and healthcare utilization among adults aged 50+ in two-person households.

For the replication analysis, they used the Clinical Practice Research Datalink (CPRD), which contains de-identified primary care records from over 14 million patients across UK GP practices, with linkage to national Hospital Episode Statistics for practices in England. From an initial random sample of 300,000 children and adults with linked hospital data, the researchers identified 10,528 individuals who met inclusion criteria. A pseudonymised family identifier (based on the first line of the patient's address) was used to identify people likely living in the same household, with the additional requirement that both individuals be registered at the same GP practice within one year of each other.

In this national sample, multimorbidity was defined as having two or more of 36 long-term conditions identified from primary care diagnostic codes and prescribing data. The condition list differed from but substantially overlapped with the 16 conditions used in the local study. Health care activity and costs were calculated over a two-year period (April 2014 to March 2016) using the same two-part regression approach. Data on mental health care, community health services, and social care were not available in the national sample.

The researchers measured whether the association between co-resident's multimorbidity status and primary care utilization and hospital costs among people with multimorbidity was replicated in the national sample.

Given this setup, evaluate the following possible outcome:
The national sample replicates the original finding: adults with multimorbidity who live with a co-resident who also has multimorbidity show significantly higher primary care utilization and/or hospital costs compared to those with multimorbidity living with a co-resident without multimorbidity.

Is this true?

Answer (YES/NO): YES